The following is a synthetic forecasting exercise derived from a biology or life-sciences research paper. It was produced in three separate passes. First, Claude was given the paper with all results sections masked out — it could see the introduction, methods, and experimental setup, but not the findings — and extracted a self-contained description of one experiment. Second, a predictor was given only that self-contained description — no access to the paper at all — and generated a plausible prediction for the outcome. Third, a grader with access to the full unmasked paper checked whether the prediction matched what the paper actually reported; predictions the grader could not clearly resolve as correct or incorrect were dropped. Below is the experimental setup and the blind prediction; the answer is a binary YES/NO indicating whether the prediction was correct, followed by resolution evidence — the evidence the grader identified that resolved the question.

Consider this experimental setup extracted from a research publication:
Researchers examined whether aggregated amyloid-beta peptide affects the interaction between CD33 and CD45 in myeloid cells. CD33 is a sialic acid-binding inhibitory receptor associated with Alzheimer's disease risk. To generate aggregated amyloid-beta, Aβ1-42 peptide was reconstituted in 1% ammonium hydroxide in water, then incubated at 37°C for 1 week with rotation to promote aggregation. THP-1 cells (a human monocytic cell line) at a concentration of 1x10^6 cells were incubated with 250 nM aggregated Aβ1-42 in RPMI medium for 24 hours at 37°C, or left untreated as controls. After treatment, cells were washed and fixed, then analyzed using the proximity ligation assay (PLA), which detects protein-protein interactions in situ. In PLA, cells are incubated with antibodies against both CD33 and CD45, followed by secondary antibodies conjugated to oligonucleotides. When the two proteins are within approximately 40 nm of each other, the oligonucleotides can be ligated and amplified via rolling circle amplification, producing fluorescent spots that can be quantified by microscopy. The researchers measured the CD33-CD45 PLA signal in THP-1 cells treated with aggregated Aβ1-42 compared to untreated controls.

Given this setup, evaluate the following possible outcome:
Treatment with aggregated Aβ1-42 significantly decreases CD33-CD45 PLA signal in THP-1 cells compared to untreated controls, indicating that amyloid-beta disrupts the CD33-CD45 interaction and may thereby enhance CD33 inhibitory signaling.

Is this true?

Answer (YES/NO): NO